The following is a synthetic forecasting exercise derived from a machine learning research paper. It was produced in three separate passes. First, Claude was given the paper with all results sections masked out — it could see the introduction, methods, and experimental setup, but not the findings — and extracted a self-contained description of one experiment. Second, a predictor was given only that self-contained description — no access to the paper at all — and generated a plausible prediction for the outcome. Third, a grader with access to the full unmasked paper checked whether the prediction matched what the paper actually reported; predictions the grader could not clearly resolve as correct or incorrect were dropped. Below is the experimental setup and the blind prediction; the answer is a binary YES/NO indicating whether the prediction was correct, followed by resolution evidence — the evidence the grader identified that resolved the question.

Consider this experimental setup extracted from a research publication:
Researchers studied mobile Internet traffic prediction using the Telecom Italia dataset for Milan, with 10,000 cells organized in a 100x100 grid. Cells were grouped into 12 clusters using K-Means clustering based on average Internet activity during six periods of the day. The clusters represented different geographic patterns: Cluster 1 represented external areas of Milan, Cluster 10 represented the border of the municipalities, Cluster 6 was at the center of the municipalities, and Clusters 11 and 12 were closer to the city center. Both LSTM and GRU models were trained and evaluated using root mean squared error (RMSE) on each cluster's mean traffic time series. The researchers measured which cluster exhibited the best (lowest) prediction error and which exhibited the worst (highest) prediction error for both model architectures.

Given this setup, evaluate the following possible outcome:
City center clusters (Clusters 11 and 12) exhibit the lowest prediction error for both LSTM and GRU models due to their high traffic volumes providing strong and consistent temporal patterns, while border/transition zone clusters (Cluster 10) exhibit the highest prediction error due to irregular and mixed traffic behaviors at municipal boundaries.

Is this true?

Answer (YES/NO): NO